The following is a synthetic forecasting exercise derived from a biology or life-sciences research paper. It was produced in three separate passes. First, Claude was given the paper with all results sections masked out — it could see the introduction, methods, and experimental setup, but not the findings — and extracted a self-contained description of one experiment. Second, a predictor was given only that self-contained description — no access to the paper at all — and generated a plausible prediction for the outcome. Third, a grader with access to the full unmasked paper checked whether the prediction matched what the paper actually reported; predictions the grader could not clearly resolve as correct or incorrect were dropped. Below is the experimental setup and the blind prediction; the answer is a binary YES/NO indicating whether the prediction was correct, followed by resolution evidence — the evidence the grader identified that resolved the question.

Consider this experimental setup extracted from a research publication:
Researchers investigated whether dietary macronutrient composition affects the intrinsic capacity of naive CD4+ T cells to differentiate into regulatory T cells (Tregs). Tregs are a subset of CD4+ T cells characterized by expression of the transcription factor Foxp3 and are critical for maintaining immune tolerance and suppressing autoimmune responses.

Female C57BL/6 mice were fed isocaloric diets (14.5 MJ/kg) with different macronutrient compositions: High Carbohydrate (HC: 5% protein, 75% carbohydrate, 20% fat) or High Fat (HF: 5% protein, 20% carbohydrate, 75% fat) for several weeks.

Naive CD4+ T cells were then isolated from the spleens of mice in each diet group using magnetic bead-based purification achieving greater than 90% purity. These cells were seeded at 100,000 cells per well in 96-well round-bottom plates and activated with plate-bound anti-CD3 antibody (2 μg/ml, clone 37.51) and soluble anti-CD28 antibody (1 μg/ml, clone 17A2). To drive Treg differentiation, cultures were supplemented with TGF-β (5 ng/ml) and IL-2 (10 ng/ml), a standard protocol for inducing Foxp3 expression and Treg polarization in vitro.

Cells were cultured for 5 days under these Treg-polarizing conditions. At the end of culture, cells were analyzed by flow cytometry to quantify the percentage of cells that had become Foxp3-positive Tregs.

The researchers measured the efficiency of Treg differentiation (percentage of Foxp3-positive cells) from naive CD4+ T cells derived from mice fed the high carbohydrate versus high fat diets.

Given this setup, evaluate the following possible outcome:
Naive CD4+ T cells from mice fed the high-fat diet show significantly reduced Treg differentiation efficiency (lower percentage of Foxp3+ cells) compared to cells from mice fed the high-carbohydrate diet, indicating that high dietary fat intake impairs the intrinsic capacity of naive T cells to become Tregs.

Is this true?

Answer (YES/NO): NO